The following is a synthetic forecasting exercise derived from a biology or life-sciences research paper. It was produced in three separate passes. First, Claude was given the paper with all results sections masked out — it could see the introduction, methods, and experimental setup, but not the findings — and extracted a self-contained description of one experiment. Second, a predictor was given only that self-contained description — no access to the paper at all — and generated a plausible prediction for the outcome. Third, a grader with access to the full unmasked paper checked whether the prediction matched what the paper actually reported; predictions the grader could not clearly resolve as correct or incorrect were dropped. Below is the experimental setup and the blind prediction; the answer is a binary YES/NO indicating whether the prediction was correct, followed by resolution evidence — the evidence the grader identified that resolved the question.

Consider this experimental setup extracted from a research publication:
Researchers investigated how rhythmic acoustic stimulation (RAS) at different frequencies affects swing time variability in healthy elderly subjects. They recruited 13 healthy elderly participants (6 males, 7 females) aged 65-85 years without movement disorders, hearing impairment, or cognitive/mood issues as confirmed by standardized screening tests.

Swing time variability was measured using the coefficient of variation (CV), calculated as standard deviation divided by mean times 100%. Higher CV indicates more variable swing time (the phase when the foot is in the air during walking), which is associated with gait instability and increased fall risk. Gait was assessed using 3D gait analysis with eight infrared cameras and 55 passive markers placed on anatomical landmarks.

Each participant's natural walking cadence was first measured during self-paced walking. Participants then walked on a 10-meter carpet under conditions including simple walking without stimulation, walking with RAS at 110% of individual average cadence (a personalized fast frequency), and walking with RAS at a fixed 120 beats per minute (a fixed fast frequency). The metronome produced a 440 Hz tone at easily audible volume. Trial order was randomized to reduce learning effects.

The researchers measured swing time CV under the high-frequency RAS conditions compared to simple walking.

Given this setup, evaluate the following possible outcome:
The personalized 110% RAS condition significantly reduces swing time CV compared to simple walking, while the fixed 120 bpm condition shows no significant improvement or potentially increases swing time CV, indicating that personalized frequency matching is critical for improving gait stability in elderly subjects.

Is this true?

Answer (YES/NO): NO